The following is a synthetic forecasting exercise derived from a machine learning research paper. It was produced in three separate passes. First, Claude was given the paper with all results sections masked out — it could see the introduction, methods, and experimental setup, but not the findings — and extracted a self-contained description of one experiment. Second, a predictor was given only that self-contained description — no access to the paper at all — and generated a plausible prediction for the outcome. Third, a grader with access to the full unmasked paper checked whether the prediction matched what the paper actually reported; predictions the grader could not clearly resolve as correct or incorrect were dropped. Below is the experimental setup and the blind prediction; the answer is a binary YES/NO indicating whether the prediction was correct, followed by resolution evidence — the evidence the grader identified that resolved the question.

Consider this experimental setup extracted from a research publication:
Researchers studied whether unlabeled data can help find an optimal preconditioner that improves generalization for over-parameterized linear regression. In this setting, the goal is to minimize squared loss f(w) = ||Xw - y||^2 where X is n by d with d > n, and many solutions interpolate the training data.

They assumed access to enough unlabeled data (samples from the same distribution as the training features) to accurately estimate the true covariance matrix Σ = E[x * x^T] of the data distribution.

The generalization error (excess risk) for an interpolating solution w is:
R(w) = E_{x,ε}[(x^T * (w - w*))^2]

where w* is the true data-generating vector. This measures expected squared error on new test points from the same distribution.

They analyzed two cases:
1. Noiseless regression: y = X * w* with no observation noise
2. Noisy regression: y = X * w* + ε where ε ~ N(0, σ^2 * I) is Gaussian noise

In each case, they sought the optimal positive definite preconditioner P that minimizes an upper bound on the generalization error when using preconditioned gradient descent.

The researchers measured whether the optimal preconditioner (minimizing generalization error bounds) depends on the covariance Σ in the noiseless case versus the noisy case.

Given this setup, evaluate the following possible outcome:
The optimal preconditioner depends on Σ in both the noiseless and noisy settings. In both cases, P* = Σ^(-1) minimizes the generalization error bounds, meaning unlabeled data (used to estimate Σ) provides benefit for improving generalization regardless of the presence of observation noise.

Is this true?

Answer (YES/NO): NO